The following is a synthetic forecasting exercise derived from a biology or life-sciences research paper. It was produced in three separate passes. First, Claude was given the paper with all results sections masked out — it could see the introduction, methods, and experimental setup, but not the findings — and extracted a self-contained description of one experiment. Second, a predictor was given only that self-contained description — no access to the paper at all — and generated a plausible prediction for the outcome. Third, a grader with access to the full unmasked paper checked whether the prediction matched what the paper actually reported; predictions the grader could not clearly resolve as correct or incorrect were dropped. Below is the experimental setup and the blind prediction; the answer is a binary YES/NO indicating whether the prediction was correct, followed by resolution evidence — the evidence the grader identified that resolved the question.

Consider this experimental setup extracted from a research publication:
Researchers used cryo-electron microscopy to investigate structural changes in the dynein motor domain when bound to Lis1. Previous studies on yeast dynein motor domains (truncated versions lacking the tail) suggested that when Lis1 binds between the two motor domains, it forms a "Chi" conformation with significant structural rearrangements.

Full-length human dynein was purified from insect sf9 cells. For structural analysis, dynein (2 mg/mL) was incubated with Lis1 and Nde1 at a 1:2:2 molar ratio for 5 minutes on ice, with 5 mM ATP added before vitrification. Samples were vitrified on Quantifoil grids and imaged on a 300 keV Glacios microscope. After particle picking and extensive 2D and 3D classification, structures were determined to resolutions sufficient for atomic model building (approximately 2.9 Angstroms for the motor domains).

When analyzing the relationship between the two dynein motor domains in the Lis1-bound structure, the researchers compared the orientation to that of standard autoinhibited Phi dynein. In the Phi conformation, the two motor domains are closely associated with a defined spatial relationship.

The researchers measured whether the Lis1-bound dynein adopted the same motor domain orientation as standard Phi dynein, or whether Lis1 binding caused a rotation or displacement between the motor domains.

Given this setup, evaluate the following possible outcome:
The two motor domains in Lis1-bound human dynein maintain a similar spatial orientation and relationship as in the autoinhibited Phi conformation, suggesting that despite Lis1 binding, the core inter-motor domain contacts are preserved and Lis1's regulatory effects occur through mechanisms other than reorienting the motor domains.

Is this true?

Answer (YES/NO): NO